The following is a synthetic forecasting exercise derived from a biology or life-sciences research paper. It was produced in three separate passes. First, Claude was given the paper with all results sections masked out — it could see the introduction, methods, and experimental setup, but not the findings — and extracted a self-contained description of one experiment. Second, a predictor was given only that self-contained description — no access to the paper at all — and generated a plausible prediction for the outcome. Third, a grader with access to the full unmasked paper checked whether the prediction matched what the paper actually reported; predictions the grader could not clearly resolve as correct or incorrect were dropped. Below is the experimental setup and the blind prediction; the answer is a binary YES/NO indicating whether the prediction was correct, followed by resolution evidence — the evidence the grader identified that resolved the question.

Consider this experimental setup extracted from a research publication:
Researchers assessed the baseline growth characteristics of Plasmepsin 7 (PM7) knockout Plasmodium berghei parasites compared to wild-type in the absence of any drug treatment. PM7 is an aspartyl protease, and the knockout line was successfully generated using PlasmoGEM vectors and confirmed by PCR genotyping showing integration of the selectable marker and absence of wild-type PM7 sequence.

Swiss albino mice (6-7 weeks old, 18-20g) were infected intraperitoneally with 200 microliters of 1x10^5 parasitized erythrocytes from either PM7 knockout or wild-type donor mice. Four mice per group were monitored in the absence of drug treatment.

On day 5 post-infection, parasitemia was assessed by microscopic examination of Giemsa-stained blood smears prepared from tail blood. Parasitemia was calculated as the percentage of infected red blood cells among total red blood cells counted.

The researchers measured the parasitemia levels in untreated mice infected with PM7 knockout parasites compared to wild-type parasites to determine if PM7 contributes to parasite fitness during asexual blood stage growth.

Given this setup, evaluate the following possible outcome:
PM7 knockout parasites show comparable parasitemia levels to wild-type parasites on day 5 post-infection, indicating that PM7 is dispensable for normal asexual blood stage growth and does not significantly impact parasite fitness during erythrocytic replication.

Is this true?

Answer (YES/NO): NO